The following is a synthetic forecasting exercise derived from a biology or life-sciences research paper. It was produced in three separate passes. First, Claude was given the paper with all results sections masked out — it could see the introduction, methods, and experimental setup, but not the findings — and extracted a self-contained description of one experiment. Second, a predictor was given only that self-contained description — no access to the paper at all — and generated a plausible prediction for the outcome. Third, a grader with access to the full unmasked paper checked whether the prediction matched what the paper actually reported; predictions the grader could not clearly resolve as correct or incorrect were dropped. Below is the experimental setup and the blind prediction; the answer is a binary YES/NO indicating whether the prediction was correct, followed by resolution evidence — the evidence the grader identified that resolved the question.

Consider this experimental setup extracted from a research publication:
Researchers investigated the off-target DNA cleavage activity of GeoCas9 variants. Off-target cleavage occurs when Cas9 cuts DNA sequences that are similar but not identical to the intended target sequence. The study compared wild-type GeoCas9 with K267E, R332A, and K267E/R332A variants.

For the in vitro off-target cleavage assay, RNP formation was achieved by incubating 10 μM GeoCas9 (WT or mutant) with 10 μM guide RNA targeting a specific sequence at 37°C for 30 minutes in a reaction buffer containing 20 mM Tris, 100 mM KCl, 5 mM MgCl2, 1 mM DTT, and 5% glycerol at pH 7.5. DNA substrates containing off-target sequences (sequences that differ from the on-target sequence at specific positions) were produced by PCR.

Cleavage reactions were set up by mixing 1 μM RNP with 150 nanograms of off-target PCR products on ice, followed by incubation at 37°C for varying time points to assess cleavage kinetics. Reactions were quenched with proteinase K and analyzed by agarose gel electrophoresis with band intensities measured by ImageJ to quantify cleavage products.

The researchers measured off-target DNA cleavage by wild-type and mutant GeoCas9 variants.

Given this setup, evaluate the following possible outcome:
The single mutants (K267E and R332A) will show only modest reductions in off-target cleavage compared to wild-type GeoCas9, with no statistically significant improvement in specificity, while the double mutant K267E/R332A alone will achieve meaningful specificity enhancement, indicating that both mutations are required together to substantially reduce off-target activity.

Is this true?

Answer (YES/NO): NO